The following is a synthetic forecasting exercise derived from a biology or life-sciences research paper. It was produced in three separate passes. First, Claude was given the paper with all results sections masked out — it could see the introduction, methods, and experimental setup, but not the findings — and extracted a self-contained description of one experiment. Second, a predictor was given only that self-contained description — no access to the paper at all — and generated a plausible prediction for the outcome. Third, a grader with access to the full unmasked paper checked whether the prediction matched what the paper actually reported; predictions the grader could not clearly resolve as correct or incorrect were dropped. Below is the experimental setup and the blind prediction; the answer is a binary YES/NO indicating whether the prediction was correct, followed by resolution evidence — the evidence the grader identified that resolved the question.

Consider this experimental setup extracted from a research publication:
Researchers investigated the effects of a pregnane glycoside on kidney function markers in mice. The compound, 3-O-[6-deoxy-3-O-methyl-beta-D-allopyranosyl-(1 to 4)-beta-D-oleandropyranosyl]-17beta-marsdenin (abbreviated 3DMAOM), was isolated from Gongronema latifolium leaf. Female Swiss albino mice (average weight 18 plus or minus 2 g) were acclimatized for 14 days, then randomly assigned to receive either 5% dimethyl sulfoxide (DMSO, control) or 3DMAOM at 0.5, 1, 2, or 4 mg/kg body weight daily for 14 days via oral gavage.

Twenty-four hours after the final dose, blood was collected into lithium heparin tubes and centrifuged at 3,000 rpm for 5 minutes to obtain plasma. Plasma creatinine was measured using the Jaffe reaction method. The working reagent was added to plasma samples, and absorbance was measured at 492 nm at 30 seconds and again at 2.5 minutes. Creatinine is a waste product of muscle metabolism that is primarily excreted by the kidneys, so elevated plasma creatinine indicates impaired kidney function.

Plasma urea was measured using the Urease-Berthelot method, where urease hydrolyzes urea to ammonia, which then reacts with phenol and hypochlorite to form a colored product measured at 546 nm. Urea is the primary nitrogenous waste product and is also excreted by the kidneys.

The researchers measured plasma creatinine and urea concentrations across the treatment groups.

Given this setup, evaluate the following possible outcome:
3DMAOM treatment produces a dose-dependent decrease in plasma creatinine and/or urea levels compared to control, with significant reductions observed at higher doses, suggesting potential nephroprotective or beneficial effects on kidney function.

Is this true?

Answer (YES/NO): NO